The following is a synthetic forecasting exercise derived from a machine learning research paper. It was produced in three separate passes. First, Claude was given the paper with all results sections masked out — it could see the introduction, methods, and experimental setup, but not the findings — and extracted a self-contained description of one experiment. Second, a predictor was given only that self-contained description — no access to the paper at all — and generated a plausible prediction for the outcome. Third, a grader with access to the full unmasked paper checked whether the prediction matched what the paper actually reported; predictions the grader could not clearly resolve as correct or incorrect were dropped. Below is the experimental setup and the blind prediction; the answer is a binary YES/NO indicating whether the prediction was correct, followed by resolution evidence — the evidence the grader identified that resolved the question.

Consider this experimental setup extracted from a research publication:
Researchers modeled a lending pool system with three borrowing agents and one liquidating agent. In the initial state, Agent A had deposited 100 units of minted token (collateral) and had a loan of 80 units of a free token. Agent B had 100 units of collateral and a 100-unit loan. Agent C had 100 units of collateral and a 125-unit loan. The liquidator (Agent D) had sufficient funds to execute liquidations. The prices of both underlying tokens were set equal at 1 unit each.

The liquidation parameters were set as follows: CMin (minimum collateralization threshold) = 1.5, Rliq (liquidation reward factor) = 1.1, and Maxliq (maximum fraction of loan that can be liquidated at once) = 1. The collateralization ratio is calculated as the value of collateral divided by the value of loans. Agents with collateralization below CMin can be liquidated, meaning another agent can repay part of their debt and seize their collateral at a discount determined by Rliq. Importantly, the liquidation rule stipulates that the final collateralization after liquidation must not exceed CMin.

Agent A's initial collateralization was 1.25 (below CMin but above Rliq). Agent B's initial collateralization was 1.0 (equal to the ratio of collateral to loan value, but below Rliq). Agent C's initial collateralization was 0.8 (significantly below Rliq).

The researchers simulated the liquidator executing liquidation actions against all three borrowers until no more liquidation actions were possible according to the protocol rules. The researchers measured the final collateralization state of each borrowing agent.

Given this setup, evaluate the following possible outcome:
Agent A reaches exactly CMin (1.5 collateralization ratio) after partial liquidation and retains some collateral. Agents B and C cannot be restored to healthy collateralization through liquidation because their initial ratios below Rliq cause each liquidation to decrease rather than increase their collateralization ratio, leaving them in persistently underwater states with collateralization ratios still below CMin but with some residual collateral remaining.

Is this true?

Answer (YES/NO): NO